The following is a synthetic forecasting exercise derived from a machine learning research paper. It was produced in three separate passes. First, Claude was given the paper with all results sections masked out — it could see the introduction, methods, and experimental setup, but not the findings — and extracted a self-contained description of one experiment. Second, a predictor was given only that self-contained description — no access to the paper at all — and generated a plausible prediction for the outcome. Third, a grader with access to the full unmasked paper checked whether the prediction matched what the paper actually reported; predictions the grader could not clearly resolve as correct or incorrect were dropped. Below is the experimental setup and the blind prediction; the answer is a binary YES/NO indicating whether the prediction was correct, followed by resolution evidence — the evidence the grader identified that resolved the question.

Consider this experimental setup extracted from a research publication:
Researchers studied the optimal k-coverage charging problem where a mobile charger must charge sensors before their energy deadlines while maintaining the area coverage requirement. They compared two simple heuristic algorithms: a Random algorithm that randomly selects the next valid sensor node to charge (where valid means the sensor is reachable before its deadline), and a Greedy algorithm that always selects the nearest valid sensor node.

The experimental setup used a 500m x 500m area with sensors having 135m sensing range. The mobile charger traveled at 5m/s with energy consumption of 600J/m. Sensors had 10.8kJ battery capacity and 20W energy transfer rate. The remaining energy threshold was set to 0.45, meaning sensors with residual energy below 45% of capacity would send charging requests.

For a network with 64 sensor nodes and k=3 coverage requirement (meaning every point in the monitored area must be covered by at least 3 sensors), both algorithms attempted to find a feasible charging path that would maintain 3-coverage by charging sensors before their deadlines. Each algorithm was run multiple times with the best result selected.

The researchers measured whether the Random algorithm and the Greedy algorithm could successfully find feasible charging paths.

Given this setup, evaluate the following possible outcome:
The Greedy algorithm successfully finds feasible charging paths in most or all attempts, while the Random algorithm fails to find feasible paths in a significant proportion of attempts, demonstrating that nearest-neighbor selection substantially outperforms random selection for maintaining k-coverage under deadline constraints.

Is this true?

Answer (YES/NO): YES